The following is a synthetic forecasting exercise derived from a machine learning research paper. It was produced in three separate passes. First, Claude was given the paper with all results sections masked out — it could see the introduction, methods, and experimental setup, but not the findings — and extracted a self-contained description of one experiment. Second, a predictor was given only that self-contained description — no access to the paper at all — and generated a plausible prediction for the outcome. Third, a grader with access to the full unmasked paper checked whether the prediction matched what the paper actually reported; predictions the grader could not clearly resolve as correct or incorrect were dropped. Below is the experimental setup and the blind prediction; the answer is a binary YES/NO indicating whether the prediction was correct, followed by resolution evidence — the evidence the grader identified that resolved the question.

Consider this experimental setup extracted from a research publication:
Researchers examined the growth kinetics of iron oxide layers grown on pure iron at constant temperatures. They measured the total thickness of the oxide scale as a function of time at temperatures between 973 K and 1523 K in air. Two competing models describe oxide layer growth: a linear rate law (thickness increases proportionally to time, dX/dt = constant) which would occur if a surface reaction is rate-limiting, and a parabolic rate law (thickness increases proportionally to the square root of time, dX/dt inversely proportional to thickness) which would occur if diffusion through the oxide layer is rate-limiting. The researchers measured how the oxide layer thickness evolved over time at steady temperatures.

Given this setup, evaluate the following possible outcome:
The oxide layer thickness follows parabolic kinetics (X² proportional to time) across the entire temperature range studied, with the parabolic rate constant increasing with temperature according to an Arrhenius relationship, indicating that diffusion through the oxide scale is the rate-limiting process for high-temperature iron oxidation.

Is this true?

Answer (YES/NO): YES